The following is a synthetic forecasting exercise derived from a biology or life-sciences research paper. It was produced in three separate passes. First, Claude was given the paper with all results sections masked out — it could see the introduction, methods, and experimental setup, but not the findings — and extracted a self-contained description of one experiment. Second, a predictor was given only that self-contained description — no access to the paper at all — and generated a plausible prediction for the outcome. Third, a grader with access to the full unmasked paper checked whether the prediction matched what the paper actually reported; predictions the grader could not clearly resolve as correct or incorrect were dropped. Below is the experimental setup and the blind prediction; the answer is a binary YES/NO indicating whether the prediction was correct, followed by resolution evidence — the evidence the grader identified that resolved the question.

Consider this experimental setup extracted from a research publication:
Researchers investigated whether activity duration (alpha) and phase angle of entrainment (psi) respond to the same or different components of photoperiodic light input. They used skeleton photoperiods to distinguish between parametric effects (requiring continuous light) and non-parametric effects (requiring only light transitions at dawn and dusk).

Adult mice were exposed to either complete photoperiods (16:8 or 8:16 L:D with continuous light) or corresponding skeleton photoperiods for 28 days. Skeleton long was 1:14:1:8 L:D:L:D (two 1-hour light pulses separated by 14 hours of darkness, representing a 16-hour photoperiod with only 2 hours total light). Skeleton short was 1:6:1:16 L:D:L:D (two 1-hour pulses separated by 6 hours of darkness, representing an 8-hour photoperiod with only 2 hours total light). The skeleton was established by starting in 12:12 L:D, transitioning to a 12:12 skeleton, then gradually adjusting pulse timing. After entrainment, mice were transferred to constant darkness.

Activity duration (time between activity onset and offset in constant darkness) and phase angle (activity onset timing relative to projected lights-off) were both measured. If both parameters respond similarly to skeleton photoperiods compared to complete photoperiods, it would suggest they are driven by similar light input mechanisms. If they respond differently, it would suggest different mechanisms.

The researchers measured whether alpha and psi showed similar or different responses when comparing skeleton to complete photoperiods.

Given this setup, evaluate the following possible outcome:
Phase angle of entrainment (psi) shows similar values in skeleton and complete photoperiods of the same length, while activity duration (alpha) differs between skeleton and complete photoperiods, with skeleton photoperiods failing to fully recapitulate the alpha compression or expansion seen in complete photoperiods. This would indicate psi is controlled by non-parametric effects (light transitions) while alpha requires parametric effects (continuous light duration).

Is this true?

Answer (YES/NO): NO